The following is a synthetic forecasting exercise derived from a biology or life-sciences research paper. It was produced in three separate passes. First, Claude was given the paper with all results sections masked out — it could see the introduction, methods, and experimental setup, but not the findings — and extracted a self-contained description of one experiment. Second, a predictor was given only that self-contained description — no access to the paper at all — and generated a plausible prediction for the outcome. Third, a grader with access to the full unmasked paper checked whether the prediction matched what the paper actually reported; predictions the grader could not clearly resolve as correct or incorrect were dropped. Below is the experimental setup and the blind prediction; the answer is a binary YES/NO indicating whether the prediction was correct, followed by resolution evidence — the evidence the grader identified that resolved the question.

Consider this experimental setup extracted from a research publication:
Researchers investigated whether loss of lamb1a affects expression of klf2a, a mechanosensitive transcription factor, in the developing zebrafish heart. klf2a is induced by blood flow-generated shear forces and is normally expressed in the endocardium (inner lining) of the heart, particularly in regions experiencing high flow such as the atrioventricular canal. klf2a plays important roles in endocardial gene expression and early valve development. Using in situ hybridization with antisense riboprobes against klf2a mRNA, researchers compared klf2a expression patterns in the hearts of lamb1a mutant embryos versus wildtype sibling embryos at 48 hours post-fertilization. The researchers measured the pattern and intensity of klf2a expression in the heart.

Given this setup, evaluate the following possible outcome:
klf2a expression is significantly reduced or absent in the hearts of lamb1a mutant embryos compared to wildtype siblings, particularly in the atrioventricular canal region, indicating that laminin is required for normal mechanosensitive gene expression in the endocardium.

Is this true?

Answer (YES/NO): NO